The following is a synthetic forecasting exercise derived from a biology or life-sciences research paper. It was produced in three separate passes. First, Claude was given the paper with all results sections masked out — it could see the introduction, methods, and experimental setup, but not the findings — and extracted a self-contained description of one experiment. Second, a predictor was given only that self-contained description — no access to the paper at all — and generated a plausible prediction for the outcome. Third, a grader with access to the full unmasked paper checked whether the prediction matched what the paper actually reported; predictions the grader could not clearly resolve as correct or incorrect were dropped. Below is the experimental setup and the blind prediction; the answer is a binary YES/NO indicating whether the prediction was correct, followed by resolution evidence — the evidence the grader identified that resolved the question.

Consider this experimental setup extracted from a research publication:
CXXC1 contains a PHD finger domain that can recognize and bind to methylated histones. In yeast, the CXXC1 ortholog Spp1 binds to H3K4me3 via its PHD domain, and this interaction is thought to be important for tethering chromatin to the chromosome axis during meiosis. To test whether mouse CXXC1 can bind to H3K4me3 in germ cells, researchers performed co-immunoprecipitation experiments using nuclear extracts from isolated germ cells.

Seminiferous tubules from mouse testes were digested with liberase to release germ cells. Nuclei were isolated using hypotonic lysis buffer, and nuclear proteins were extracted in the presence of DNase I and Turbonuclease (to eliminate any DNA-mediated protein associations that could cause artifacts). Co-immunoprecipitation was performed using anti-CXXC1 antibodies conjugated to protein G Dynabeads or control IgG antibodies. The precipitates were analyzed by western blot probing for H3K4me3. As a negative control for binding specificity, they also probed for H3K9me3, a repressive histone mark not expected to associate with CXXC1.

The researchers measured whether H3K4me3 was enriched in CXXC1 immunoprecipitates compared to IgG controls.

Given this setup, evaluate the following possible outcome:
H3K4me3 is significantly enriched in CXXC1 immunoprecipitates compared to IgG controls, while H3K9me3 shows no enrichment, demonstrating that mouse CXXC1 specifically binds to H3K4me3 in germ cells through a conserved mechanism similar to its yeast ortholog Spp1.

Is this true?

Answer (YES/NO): YES